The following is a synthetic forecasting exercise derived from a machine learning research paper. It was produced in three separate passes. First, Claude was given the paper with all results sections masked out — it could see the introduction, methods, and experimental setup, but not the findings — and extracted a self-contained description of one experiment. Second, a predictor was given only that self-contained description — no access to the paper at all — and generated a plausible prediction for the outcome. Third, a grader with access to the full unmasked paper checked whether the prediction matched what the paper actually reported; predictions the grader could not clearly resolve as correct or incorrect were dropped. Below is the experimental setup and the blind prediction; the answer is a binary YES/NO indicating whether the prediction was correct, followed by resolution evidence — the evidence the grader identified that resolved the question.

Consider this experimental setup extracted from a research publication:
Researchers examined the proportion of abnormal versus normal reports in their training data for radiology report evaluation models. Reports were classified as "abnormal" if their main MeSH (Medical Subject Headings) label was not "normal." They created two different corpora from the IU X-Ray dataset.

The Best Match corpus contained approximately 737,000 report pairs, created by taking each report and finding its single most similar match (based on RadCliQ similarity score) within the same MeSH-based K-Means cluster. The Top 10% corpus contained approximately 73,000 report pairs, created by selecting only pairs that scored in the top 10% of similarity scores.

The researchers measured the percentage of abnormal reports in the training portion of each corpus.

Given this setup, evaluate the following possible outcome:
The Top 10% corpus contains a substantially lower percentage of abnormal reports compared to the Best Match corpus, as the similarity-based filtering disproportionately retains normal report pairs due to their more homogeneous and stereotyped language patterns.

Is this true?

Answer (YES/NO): YES